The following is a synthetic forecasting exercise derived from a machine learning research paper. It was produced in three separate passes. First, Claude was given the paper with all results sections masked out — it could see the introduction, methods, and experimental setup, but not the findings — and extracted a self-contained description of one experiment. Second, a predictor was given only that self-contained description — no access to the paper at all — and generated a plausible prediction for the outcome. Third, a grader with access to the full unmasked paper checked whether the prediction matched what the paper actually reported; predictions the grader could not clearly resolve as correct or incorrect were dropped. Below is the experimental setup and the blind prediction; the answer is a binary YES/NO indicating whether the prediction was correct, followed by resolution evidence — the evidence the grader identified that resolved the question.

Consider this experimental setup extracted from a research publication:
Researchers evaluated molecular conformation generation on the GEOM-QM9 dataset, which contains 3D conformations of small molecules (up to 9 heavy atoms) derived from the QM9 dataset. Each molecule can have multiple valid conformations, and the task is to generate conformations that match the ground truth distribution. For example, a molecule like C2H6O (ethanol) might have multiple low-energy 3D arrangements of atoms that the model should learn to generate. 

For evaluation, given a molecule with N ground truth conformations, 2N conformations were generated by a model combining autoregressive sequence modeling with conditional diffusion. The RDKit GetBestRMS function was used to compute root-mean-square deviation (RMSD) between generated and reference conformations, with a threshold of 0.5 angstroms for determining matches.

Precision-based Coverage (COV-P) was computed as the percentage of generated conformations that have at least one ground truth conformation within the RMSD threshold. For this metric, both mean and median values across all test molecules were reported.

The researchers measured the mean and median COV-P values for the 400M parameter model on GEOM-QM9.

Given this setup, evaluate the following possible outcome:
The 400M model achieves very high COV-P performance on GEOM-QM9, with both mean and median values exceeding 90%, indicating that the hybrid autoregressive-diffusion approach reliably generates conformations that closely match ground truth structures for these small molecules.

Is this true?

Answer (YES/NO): YES